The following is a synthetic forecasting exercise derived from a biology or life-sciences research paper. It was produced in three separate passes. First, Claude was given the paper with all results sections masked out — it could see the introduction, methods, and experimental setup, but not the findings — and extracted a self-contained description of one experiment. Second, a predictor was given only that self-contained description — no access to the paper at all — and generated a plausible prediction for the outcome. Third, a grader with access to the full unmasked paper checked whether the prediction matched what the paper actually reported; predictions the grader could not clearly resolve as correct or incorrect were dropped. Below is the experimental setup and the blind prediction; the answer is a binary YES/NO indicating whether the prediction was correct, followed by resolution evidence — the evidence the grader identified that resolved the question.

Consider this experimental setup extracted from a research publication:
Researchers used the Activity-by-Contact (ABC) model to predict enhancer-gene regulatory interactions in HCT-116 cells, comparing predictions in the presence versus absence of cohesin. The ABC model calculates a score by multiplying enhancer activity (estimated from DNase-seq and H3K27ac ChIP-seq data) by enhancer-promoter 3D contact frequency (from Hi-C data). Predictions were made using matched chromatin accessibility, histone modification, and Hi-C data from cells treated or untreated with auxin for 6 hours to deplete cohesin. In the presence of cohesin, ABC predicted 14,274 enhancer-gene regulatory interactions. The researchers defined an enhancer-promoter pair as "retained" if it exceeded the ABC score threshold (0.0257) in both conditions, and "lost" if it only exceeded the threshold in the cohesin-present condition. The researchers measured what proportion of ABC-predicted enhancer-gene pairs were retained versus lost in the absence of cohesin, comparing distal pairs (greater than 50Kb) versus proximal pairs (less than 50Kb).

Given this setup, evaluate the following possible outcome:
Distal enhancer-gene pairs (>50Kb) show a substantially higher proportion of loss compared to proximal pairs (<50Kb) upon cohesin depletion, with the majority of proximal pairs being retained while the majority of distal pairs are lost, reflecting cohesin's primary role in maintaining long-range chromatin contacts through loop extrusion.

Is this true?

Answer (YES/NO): YES